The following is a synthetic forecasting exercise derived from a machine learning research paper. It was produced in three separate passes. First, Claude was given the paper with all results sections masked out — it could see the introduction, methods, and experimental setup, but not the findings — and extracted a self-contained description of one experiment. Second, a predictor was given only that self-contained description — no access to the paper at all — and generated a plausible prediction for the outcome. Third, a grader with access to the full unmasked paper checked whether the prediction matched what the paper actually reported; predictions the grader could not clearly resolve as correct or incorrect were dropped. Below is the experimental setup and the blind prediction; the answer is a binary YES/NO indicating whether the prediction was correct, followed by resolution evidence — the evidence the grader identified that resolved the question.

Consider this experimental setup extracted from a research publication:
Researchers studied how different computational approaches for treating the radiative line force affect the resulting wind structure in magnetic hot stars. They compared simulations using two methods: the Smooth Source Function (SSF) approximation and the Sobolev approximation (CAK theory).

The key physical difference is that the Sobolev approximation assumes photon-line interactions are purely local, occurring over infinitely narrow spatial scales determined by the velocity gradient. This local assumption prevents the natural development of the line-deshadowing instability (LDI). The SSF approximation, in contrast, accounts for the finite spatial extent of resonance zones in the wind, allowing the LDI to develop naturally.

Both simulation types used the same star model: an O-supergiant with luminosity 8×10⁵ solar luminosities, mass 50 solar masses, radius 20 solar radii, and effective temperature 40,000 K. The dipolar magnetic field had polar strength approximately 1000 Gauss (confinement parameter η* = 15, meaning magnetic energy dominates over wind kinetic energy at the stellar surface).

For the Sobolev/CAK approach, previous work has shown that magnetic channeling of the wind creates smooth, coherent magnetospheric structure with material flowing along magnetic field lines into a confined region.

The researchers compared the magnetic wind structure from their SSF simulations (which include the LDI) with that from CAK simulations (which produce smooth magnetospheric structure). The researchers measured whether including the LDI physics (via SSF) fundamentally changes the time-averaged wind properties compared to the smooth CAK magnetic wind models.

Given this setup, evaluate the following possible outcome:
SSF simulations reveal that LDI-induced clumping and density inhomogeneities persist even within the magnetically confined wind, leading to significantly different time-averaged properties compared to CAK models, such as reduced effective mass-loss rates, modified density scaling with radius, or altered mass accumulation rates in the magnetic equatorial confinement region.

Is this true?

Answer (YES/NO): NO